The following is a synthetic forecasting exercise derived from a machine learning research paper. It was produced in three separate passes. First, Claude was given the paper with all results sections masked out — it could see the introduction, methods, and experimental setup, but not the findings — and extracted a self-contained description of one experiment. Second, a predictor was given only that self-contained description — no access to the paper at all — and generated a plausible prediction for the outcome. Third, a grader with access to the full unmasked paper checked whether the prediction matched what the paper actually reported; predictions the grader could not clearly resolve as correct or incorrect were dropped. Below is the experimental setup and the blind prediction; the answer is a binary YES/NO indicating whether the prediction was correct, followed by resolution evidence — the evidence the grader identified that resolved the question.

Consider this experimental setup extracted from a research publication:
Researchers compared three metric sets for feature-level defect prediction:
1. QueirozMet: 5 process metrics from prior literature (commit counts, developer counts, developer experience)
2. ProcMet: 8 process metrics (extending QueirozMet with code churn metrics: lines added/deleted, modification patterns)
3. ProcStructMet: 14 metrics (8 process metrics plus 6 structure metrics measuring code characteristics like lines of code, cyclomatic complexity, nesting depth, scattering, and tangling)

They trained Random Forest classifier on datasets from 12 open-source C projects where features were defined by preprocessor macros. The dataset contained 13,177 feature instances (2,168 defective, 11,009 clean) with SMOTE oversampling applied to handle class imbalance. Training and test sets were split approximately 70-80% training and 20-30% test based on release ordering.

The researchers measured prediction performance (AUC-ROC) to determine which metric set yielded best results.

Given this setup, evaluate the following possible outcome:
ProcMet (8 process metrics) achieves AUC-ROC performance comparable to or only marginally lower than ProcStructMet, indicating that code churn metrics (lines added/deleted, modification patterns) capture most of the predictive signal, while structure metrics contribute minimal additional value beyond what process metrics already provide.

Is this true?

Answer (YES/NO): NO